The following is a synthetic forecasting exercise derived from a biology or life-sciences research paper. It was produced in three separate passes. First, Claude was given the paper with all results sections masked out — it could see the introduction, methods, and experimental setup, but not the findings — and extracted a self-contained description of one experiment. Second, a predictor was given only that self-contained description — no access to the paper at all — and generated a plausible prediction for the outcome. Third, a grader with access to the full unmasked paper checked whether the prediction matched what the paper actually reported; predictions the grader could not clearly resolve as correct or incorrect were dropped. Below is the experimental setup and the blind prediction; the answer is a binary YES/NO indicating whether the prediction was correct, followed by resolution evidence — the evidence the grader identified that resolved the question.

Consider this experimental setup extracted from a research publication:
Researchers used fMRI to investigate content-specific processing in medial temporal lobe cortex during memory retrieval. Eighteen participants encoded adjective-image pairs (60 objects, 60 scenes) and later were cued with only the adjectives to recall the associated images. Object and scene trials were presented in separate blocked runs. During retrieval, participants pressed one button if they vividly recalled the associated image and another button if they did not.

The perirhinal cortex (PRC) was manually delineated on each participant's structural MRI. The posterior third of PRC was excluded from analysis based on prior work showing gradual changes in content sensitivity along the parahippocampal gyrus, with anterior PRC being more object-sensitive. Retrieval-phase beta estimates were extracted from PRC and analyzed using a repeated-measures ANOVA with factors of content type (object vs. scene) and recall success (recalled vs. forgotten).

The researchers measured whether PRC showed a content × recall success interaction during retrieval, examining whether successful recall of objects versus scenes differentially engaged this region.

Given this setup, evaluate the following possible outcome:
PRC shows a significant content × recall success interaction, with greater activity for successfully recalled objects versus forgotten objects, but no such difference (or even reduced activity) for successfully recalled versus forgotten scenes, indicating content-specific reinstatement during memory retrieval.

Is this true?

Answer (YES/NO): NO